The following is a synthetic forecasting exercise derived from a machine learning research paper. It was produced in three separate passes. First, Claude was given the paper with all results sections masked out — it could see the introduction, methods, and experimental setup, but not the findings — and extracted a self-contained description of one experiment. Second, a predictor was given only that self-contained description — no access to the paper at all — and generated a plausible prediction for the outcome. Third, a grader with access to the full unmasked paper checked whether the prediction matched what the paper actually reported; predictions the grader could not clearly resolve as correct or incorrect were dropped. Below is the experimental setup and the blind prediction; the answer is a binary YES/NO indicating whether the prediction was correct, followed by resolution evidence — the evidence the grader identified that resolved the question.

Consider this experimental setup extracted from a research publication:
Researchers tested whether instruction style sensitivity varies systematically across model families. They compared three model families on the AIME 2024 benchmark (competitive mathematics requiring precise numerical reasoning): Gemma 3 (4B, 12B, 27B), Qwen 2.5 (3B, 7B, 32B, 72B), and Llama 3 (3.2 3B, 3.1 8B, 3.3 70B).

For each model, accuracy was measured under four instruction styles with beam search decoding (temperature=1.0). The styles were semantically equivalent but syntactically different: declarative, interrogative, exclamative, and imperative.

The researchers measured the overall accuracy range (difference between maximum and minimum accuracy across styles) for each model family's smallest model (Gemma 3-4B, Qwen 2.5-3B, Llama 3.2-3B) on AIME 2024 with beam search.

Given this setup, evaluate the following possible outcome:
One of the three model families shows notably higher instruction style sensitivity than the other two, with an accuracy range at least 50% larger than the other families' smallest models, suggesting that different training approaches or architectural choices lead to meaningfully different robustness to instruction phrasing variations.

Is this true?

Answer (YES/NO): NO